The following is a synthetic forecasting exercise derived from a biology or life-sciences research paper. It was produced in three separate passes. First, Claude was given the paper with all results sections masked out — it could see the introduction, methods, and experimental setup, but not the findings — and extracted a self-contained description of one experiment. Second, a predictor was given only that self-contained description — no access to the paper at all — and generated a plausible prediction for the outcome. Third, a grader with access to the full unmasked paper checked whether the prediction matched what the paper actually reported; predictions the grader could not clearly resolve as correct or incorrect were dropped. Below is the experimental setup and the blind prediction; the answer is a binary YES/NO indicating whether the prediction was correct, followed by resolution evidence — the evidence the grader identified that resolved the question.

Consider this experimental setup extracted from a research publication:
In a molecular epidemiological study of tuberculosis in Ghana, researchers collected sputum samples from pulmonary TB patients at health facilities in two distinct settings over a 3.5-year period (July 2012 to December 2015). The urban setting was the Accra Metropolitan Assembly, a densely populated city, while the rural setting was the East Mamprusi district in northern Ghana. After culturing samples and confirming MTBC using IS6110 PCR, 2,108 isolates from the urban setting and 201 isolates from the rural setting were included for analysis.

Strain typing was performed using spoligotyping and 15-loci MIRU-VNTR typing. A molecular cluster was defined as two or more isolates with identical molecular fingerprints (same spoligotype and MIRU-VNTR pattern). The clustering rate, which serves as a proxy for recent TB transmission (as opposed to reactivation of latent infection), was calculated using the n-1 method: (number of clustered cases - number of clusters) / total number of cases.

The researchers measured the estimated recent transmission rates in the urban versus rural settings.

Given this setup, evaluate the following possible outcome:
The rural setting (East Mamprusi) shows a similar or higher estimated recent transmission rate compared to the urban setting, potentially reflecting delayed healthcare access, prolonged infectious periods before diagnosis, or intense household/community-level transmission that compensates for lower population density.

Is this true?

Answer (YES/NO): NO